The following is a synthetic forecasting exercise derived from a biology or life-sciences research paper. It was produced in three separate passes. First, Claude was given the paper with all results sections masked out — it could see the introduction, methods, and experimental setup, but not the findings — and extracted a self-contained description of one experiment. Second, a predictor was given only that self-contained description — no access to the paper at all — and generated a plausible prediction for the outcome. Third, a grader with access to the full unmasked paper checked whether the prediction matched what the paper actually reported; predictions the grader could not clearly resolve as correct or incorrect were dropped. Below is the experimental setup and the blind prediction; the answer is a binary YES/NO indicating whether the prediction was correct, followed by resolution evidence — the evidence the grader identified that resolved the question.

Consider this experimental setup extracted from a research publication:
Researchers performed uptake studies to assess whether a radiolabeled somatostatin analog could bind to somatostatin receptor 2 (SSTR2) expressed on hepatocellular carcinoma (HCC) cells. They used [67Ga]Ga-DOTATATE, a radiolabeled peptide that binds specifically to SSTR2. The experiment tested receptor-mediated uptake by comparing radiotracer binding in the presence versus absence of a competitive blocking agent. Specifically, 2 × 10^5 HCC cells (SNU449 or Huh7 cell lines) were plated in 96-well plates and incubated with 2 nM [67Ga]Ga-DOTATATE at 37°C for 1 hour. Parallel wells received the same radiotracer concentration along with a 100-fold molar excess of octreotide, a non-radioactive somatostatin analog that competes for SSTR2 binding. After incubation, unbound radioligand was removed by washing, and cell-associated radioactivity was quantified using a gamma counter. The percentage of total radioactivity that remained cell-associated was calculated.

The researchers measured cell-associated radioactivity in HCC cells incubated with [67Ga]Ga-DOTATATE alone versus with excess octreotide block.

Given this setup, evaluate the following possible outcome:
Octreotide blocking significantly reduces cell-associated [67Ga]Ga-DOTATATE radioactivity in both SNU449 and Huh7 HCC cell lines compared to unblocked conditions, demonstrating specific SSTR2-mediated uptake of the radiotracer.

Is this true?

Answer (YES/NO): YES